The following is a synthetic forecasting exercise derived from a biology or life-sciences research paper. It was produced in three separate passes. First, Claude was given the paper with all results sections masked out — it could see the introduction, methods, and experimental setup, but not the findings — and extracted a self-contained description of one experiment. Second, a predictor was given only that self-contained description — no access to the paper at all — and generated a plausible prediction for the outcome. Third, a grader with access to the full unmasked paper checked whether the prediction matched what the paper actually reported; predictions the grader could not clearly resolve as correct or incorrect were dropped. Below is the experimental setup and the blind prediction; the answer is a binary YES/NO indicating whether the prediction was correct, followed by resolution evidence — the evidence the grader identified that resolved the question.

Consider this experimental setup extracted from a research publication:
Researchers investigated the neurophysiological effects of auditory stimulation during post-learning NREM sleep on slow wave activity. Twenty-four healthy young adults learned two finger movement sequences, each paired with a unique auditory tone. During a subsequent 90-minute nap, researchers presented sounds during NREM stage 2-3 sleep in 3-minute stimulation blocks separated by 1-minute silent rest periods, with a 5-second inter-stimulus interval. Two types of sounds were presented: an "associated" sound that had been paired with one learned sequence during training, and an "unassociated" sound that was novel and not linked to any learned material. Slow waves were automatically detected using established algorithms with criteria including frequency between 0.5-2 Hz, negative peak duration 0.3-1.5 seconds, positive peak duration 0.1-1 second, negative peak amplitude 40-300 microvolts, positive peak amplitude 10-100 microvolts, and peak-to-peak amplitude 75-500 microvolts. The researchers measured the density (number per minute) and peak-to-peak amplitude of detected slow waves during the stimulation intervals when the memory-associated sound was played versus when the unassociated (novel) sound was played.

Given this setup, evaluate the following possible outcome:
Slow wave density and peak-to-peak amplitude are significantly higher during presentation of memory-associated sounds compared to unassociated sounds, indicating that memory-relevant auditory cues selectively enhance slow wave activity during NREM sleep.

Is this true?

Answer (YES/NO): YES